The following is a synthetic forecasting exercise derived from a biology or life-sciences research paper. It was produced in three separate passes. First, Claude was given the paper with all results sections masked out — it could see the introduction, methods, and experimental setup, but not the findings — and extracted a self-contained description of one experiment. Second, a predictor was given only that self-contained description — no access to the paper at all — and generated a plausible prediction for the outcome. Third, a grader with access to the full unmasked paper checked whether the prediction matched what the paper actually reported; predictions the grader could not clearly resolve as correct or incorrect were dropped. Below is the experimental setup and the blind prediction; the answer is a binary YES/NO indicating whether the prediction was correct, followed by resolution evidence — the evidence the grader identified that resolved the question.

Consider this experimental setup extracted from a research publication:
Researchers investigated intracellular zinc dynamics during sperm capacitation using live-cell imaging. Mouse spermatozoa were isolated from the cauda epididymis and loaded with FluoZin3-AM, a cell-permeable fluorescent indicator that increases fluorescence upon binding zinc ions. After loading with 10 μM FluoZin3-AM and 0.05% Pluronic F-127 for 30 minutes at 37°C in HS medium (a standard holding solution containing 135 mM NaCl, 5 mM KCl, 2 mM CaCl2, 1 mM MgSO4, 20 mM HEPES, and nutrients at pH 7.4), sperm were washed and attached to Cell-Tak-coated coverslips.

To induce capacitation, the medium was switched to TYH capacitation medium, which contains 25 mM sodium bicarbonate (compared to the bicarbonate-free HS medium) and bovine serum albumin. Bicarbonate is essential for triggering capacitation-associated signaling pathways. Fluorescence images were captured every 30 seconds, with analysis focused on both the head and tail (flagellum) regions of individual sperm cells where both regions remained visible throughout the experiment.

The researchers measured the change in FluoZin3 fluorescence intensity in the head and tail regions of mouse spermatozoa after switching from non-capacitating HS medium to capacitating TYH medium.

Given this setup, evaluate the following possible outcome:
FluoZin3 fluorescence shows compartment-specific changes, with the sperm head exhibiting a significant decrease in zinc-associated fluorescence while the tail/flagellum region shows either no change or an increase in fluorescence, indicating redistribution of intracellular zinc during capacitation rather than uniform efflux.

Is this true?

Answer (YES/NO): NO